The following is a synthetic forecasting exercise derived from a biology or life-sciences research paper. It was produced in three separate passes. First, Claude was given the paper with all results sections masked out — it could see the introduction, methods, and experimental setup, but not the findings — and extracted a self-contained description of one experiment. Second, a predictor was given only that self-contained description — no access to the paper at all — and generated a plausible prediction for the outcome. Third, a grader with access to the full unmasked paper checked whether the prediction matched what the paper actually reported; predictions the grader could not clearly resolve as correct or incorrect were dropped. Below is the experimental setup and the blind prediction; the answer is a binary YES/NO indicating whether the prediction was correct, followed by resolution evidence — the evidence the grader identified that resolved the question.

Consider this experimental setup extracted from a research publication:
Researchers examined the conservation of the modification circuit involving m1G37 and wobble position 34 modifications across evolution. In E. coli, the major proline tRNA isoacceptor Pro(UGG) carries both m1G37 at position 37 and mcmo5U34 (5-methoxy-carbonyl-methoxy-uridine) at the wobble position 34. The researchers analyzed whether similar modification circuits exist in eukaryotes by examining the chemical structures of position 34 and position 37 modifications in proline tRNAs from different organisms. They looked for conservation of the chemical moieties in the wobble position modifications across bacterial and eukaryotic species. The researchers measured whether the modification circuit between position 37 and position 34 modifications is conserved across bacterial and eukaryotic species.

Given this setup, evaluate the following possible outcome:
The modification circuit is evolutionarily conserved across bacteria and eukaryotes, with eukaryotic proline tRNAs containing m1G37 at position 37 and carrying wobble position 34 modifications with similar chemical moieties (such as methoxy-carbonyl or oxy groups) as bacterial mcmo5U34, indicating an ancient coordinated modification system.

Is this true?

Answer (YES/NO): NO